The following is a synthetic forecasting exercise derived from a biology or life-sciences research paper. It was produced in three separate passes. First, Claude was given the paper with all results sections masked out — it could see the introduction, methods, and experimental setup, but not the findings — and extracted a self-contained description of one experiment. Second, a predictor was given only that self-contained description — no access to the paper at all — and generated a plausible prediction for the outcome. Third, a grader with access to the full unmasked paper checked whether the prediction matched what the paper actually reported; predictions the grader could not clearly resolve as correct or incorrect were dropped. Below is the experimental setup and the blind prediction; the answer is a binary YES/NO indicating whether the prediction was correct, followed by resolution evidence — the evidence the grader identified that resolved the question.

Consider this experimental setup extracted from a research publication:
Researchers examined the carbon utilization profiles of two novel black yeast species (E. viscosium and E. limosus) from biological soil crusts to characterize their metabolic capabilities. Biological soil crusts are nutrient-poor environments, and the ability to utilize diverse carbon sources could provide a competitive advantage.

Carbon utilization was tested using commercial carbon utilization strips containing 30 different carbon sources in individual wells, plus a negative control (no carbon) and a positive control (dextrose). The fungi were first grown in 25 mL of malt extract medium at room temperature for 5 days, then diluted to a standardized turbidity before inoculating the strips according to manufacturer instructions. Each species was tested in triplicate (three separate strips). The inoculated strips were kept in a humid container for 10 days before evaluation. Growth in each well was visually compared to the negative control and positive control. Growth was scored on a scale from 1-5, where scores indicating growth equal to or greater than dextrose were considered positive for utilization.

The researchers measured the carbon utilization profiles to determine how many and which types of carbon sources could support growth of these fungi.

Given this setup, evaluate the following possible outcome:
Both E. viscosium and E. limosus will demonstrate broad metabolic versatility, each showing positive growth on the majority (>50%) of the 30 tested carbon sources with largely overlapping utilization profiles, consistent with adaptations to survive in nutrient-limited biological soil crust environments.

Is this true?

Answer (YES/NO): YES